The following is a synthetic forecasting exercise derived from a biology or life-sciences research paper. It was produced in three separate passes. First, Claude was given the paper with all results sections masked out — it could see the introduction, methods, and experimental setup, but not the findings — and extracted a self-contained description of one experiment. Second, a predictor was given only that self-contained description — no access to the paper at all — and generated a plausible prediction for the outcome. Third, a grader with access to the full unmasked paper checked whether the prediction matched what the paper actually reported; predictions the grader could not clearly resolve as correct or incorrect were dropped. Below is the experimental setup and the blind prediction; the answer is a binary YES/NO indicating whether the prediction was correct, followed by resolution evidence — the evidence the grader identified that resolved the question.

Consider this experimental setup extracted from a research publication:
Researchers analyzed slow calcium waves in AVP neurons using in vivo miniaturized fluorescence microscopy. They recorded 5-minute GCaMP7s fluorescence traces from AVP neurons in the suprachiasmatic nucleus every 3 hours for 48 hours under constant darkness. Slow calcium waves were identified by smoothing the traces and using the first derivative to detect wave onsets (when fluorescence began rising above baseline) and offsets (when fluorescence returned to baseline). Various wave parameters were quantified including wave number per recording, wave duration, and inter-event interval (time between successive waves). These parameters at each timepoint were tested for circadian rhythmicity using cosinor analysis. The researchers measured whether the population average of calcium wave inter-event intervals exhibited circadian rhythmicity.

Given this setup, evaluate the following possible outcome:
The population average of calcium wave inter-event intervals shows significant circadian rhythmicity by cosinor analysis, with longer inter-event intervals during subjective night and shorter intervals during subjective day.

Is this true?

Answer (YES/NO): NO